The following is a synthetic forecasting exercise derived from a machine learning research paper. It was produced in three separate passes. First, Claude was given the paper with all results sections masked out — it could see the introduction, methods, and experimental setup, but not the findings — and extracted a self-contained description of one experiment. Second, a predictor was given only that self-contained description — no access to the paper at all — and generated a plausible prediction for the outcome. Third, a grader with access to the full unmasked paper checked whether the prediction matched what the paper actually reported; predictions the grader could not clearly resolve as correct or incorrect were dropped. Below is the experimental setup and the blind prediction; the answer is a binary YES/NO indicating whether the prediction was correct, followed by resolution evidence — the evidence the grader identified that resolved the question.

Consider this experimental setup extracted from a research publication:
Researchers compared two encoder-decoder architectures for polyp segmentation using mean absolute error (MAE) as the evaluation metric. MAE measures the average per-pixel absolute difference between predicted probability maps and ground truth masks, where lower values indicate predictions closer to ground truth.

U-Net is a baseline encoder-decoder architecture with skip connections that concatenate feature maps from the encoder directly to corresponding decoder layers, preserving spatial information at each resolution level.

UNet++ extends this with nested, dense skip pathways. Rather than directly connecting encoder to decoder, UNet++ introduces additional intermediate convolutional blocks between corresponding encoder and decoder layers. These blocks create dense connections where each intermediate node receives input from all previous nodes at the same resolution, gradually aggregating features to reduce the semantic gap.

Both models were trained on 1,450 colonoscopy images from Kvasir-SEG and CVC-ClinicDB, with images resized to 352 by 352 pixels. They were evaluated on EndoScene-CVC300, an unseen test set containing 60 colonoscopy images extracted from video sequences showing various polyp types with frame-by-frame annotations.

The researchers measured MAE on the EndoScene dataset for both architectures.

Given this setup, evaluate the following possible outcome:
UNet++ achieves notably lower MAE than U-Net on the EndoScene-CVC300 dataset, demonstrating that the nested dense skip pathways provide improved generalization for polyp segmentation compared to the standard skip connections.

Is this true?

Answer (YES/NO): NO